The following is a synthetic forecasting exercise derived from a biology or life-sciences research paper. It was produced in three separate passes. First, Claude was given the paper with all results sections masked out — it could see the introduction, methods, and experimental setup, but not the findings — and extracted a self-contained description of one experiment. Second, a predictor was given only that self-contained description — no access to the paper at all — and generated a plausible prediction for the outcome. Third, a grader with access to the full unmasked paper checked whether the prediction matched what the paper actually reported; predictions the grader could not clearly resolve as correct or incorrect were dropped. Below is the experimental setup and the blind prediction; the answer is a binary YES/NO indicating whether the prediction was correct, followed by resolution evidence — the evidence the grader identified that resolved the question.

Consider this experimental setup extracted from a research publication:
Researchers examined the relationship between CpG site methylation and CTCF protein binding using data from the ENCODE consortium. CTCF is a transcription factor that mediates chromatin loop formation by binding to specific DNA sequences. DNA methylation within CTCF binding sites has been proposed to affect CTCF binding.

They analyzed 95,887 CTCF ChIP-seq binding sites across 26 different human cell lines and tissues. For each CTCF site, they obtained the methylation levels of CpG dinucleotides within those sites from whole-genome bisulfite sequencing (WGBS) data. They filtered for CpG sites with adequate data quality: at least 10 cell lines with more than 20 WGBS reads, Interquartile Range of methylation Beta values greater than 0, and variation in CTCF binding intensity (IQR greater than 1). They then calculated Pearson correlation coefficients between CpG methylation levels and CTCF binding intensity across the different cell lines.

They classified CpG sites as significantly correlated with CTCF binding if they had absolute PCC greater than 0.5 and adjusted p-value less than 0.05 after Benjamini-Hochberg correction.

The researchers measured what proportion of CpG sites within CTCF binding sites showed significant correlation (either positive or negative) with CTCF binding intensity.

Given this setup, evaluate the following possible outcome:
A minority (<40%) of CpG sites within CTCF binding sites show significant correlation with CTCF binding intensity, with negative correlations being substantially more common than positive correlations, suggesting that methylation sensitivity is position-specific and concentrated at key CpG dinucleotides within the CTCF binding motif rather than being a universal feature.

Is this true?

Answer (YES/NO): YES